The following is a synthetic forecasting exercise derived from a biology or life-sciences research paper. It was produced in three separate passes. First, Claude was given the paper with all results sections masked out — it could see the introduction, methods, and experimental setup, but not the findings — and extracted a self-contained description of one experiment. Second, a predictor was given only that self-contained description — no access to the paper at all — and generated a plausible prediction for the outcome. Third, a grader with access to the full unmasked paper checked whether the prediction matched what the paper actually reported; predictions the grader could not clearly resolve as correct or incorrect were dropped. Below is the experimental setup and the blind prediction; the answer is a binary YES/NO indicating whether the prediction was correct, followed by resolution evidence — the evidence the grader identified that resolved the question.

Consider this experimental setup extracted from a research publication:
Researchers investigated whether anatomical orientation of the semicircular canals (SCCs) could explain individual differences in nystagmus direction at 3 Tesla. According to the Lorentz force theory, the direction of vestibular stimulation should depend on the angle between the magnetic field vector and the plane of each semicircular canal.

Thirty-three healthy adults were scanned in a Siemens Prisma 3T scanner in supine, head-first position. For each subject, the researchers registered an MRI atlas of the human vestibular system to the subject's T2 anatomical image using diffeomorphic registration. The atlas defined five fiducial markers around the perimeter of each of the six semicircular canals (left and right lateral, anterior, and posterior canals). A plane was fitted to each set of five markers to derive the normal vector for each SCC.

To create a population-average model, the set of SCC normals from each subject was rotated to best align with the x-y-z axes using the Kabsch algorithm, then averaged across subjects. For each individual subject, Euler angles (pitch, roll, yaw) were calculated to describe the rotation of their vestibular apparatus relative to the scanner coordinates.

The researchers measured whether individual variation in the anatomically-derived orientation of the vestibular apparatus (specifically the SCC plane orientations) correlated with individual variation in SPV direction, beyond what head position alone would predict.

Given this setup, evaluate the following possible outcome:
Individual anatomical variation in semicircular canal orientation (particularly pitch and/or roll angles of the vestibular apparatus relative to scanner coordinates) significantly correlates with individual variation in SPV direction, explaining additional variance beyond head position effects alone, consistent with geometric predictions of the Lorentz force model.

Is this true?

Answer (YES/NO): NO